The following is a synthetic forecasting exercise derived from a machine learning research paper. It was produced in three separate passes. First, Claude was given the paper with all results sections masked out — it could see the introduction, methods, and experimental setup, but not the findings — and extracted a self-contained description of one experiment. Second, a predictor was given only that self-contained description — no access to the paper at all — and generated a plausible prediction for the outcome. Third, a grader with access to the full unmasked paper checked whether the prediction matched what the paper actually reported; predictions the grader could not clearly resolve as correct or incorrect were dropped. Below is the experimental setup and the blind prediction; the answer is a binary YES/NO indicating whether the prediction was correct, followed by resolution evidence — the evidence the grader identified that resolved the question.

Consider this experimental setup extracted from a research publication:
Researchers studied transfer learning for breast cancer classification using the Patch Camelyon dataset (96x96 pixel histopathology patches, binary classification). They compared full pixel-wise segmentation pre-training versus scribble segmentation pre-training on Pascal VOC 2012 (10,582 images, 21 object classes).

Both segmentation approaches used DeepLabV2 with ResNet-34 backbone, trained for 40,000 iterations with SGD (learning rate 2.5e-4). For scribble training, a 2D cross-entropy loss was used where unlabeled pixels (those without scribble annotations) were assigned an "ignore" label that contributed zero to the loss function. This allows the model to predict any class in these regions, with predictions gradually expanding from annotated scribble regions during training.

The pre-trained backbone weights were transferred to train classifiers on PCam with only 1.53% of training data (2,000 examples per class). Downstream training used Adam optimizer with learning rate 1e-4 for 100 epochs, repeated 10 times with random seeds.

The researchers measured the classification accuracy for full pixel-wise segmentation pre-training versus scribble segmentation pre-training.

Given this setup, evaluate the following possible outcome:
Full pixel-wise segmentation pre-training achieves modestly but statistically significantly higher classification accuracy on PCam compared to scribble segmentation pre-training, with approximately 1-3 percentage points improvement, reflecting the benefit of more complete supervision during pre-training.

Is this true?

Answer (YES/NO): NO